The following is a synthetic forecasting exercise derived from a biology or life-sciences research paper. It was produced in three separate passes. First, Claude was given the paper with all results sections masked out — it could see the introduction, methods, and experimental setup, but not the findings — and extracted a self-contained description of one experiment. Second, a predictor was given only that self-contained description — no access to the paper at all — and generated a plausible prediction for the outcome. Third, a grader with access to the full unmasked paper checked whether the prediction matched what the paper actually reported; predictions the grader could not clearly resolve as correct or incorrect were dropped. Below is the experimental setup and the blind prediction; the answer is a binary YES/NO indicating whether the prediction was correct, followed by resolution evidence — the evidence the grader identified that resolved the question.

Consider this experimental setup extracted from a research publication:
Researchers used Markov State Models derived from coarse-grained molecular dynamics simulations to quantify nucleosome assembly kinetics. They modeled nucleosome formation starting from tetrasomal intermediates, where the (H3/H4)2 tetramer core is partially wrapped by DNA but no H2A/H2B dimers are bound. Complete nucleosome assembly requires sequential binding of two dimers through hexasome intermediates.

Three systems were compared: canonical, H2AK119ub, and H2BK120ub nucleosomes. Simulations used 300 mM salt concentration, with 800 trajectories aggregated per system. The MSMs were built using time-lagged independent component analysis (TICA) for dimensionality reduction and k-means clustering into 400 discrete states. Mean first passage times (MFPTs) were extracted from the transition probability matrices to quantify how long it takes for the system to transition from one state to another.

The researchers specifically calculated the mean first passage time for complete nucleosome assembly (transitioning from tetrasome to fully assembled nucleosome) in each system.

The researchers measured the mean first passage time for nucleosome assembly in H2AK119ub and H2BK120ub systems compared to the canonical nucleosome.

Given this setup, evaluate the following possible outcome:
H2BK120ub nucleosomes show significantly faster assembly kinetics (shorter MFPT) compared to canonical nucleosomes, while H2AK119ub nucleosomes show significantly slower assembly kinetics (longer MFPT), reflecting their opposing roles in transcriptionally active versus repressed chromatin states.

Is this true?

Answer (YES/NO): NO